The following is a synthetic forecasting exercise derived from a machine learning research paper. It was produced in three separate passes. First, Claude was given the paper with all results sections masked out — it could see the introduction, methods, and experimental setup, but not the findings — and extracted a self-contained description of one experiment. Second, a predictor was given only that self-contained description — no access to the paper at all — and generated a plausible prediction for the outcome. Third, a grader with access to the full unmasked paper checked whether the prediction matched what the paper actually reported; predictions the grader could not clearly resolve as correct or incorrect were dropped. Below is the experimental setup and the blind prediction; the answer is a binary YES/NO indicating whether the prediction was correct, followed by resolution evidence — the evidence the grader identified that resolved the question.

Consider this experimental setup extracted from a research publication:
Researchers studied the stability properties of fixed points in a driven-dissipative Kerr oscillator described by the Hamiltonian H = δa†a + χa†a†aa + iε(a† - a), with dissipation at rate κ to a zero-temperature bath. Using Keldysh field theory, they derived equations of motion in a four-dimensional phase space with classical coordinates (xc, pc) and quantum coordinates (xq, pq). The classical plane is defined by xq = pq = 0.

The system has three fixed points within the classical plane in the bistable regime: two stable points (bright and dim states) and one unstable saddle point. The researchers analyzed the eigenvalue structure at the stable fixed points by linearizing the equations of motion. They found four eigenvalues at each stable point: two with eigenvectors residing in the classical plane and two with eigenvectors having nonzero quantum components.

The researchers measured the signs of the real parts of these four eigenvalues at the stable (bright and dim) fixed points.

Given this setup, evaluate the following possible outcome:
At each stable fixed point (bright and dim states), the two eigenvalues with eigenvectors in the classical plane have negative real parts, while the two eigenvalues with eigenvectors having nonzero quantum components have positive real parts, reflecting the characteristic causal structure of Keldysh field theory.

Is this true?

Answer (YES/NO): YES